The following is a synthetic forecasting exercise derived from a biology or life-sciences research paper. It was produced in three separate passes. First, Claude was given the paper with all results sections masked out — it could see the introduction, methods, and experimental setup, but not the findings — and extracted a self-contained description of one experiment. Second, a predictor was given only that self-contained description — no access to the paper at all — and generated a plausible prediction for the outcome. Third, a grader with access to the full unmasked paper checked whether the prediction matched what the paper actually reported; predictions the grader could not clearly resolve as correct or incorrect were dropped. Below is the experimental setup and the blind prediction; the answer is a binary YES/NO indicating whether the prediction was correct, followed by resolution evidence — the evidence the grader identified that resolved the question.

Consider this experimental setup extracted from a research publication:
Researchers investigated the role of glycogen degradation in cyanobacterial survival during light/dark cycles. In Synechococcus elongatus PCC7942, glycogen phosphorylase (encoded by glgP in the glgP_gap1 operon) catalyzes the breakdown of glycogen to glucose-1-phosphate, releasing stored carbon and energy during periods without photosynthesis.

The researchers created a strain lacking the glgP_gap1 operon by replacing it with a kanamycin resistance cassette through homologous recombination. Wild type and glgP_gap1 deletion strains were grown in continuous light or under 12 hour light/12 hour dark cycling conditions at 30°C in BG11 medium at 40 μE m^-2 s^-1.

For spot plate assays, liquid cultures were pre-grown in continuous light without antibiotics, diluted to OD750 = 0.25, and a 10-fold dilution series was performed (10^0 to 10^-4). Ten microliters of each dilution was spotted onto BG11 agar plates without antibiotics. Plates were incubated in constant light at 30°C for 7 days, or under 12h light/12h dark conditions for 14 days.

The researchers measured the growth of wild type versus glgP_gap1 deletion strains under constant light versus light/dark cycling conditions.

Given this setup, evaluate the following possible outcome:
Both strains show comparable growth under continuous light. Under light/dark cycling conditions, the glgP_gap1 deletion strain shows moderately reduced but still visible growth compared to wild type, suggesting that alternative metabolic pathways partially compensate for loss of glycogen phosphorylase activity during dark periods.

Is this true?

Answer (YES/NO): NO